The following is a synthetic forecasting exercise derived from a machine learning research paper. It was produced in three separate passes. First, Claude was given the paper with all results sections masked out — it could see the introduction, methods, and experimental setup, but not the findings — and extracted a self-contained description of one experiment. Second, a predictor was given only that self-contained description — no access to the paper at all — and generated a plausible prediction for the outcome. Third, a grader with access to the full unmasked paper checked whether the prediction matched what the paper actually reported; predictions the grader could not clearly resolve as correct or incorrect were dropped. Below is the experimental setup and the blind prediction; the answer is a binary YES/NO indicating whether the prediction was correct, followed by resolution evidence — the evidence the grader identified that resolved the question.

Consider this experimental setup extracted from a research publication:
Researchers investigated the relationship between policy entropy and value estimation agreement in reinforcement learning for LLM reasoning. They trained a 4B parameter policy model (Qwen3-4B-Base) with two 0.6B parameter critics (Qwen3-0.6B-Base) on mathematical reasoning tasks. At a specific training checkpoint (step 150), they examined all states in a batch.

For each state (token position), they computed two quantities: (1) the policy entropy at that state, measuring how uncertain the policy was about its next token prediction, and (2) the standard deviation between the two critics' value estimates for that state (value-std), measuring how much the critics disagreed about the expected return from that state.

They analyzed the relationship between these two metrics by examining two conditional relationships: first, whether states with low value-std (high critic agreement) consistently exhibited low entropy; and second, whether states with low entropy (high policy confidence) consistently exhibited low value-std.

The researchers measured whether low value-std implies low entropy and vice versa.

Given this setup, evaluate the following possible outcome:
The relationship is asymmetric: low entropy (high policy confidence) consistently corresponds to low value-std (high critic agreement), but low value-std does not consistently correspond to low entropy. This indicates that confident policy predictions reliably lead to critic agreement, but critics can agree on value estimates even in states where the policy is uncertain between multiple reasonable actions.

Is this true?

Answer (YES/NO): NO